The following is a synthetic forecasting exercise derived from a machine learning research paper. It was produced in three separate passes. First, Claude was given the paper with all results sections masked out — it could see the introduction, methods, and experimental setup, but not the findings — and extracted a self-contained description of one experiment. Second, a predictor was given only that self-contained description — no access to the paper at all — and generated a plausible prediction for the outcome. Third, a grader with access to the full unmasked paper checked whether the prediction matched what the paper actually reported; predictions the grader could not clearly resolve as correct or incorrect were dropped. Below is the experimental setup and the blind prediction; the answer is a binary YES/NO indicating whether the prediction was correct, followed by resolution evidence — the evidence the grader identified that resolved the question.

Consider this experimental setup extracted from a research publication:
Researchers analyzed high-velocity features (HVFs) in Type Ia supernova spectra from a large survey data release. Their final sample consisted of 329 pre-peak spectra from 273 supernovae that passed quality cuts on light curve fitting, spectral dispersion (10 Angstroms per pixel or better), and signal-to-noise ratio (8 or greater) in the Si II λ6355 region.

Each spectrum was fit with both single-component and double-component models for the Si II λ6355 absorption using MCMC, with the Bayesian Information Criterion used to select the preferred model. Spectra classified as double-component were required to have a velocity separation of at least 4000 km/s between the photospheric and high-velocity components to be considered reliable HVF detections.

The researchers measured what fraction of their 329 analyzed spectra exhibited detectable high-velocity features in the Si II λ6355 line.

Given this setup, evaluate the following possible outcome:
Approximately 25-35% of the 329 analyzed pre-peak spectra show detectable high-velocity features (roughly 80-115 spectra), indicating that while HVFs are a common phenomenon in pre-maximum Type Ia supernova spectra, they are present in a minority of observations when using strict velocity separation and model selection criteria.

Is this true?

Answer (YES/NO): YES